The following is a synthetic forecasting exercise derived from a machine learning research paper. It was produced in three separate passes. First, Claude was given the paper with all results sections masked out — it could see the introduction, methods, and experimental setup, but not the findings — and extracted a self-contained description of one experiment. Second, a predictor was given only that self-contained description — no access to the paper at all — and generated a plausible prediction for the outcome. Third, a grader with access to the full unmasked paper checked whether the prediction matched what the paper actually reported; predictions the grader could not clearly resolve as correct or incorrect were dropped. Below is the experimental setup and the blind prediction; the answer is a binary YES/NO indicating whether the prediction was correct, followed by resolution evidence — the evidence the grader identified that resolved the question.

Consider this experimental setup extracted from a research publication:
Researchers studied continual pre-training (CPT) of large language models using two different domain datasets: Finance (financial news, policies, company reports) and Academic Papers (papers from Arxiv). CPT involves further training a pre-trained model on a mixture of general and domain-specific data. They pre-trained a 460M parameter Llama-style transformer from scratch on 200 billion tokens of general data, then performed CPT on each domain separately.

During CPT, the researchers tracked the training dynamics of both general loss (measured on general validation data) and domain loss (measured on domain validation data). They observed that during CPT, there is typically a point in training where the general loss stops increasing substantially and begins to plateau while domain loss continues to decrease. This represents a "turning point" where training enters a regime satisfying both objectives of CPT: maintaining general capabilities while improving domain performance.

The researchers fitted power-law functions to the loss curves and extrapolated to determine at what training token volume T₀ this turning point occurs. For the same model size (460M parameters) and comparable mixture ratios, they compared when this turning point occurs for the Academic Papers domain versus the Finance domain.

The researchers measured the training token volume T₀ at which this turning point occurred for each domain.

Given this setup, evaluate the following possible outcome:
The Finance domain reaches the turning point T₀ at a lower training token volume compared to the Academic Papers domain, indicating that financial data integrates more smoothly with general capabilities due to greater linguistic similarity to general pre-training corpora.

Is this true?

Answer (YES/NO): YES